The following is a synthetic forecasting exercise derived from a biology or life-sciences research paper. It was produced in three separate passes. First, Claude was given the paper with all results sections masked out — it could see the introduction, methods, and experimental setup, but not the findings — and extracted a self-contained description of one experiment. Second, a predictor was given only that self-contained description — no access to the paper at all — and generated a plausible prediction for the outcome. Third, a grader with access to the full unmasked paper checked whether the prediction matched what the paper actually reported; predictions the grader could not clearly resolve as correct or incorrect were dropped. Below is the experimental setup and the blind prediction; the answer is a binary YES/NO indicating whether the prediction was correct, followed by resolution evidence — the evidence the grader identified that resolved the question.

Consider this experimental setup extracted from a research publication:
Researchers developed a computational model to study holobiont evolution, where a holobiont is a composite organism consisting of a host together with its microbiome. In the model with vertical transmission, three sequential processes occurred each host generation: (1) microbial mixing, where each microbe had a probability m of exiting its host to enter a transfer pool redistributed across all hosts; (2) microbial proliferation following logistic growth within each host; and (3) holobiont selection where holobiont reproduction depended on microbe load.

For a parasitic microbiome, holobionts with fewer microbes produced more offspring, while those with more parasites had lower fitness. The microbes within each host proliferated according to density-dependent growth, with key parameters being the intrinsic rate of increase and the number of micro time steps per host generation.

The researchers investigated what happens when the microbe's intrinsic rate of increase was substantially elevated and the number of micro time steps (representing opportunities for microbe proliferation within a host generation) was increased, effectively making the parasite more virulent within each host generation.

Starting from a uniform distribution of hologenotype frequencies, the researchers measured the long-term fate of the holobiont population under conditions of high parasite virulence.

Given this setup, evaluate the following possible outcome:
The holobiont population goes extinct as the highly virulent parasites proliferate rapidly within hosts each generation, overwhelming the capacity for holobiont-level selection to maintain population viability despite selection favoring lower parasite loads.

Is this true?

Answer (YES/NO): YES